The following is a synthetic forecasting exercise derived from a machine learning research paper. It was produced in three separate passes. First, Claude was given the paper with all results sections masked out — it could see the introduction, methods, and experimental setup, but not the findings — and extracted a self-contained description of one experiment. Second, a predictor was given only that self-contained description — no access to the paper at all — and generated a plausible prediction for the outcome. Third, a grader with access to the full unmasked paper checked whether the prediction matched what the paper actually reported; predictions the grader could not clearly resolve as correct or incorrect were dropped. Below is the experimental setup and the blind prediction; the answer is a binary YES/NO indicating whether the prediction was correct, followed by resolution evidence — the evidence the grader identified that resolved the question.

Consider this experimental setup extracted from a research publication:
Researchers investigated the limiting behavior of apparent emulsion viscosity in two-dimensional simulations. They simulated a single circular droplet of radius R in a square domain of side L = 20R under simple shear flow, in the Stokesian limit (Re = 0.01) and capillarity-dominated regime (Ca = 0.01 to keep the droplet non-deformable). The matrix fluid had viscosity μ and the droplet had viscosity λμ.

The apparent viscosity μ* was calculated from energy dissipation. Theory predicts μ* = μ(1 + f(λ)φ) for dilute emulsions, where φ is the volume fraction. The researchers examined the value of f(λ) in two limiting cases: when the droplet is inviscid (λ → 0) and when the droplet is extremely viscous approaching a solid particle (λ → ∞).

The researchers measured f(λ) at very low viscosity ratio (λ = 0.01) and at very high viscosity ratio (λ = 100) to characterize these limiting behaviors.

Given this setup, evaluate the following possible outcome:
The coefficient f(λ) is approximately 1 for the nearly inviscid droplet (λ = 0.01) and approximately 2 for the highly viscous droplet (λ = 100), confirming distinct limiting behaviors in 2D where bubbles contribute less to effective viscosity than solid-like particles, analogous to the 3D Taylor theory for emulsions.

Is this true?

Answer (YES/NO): YES